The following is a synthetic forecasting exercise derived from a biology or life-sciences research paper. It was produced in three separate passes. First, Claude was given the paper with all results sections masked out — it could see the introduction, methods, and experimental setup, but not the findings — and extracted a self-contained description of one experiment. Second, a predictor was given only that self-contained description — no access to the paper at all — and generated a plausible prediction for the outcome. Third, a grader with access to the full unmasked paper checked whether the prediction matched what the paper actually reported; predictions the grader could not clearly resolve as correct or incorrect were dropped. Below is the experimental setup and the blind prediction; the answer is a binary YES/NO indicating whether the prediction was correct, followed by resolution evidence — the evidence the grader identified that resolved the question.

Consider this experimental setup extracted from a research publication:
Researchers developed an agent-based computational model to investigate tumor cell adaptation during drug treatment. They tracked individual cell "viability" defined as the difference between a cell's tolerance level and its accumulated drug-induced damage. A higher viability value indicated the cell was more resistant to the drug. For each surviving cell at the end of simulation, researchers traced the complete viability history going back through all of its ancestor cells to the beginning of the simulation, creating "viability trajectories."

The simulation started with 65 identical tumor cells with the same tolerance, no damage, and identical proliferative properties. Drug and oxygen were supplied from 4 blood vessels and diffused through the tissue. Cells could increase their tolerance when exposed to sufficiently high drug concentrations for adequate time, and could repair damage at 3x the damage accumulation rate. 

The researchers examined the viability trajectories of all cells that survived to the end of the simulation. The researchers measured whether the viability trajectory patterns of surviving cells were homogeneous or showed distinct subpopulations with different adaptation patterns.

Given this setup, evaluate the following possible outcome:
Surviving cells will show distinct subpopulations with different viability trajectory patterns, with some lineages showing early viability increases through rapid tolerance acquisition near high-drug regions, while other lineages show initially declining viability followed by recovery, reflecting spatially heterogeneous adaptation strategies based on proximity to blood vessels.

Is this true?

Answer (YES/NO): NO